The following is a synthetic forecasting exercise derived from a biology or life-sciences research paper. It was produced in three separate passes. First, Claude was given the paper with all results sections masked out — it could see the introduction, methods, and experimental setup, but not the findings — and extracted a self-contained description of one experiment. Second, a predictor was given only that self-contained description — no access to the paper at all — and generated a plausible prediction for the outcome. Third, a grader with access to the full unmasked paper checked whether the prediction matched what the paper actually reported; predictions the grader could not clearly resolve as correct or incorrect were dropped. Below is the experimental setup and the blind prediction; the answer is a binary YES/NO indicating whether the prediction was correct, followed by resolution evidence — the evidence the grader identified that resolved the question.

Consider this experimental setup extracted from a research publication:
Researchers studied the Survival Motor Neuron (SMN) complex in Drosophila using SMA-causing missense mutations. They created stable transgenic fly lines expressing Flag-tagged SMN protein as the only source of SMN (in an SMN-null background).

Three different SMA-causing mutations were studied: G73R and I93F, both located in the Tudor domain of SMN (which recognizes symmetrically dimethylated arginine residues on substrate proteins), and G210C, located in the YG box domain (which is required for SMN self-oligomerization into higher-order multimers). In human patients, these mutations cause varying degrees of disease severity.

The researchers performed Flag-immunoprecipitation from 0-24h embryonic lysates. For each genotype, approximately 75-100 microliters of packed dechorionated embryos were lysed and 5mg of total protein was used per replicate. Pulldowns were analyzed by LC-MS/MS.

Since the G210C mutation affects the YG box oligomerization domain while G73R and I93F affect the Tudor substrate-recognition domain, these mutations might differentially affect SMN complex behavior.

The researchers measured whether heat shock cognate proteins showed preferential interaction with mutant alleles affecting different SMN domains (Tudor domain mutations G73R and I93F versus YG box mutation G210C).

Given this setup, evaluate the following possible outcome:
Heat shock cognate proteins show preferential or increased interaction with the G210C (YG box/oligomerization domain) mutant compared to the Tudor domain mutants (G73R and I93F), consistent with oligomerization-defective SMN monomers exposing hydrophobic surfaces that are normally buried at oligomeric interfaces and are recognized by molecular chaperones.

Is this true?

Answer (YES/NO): NO